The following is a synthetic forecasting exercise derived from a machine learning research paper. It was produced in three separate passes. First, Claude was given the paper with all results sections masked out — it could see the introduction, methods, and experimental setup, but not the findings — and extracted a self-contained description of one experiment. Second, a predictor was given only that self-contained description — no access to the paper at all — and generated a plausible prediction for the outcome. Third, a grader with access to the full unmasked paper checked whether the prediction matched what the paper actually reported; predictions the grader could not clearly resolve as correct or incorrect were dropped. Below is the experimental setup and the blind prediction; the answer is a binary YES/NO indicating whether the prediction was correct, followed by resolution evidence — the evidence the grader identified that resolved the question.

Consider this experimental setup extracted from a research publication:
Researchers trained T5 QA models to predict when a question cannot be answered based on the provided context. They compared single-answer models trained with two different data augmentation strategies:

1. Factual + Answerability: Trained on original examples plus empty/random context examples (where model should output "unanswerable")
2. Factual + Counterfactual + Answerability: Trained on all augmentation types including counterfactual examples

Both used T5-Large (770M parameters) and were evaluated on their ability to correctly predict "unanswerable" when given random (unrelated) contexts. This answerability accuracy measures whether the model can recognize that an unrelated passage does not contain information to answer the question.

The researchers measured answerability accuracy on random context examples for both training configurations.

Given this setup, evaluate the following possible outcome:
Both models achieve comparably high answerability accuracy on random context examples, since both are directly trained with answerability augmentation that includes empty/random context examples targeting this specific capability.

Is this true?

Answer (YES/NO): NO